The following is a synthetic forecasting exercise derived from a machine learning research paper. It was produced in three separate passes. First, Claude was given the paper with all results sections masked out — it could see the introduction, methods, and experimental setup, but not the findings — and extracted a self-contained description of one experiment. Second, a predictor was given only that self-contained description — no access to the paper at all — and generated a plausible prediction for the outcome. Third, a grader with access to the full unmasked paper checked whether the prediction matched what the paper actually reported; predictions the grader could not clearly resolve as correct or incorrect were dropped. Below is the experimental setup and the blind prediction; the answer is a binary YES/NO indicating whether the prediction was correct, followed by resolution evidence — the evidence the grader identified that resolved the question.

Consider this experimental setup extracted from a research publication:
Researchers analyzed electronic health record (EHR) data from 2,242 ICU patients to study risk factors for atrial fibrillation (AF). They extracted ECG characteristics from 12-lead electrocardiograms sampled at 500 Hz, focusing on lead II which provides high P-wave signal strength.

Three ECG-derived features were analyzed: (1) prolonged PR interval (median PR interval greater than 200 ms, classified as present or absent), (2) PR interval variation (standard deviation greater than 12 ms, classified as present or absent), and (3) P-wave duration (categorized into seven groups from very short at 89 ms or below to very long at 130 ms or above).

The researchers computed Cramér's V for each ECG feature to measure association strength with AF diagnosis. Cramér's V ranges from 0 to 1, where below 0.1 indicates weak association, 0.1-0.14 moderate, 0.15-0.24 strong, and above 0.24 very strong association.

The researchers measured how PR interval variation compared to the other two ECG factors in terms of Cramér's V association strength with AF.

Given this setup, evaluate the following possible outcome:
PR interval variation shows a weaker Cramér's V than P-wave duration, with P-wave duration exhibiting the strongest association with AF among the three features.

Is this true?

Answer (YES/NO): NO